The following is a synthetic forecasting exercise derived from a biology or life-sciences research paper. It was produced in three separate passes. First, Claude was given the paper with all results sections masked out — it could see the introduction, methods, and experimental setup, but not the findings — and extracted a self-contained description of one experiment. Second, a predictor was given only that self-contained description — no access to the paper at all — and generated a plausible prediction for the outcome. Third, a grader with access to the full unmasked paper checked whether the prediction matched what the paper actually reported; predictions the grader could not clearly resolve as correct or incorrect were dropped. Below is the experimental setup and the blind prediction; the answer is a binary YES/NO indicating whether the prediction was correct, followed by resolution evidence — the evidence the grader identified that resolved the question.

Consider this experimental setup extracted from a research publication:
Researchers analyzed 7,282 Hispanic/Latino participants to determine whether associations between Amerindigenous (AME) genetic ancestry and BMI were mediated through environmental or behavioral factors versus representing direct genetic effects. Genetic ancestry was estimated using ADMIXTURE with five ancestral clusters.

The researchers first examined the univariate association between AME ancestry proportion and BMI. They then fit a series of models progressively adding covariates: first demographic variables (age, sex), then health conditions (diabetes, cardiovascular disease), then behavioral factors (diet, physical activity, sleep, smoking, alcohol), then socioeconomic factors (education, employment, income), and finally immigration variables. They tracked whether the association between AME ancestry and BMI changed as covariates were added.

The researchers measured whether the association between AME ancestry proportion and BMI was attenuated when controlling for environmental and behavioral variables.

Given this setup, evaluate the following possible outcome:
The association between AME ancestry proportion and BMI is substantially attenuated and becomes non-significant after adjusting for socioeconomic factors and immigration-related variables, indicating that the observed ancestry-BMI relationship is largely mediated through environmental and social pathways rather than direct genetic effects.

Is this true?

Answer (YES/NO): NO